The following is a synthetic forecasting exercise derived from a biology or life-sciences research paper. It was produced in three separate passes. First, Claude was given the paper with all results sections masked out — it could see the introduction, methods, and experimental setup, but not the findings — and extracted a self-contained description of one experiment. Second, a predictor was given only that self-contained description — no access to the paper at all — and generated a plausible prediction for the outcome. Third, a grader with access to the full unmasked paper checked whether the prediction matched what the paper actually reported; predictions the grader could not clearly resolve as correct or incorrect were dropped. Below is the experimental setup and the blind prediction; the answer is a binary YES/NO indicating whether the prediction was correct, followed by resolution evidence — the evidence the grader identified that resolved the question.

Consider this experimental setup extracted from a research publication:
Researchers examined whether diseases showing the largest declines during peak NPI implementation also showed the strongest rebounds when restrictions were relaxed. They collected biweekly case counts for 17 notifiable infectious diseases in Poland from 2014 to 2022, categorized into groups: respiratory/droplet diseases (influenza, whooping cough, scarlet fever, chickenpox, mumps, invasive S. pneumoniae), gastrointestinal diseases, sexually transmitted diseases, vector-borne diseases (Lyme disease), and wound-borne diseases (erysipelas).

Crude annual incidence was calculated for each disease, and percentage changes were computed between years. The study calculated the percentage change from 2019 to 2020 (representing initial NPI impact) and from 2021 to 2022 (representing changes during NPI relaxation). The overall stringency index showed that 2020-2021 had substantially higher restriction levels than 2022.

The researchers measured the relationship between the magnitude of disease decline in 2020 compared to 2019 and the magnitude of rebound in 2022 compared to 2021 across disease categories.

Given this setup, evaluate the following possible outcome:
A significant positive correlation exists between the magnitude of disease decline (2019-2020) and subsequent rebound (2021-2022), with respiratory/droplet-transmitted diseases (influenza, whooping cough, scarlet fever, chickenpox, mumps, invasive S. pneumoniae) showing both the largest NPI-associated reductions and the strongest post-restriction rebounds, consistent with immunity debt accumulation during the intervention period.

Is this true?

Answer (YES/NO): NO